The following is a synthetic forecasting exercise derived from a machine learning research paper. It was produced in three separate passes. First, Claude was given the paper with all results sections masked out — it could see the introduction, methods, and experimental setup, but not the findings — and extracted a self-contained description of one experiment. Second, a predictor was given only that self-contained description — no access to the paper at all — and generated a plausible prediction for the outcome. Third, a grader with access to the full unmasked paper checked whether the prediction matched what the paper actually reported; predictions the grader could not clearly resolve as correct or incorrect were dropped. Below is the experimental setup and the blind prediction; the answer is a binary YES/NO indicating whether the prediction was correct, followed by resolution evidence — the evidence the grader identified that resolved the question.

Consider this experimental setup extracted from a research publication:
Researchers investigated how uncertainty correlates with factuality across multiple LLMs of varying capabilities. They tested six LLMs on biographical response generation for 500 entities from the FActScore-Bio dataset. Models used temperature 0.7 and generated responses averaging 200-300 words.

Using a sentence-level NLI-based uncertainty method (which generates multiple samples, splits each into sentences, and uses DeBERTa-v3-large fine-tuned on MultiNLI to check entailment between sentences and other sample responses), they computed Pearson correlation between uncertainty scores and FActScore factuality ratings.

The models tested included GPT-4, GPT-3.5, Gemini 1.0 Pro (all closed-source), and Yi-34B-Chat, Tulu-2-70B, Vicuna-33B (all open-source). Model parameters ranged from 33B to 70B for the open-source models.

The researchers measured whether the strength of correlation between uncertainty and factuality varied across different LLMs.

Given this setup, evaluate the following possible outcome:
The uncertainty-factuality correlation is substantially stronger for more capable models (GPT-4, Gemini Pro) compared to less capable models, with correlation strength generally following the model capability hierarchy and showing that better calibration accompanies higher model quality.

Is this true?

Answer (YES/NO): NO